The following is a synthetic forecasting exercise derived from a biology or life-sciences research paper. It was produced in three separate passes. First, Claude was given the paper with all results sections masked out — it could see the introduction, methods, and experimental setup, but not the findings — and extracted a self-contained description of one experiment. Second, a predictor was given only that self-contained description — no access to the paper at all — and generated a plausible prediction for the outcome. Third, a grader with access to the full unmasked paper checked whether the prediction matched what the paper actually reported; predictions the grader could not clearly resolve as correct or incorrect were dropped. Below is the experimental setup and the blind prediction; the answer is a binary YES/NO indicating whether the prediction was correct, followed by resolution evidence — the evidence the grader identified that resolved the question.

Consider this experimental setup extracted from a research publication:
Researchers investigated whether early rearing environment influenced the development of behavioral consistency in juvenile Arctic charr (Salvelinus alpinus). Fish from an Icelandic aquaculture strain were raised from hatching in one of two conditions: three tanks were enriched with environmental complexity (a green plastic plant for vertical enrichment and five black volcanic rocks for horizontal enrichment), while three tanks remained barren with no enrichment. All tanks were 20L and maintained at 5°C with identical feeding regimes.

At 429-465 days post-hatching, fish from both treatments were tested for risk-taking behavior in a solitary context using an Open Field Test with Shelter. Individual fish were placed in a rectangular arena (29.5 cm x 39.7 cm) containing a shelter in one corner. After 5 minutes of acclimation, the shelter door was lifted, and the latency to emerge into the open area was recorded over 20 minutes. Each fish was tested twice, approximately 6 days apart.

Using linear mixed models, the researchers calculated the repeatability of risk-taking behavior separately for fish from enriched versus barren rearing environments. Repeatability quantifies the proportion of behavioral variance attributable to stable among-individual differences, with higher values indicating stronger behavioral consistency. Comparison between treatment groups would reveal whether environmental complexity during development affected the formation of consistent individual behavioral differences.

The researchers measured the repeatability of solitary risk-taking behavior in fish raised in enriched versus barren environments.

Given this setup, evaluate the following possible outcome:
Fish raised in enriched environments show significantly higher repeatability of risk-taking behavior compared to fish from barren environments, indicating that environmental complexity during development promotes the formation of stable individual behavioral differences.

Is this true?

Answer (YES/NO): NO